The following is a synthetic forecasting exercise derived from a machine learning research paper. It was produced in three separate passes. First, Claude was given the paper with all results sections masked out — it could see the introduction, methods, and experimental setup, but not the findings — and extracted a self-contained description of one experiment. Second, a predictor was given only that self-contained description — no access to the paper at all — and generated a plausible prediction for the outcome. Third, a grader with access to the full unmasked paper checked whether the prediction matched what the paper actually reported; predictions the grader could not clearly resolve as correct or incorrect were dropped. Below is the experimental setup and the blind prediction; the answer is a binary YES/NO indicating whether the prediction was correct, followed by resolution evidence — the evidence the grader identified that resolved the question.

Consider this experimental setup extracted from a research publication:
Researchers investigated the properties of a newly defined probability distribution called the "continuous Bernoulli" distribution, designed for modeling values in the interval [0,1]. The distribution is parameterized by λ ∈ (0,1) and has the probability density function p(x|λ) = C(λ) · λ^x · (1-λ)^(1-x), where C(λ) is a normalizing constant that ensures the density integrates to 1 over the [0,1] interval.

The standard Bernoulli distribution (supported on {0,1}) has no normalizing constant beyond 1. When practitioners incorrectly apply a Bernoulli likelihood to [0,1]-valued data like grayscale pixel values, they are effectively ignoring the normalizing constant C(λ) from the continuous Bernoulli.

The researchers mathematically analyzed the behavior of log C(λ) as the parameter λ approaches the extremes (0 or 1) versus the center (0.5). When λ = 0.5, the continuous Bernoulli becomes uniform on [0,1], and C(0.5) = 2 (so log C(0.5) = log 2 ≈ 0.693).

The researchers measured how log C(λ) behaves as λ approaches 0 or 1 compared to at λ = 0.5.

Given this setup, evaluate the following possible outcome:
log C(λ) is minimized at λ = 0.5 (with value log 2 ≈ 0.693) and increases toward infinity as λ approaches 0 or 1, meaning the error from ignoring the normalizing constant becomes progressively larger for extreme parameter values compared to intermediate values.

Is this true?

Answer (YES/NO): YES